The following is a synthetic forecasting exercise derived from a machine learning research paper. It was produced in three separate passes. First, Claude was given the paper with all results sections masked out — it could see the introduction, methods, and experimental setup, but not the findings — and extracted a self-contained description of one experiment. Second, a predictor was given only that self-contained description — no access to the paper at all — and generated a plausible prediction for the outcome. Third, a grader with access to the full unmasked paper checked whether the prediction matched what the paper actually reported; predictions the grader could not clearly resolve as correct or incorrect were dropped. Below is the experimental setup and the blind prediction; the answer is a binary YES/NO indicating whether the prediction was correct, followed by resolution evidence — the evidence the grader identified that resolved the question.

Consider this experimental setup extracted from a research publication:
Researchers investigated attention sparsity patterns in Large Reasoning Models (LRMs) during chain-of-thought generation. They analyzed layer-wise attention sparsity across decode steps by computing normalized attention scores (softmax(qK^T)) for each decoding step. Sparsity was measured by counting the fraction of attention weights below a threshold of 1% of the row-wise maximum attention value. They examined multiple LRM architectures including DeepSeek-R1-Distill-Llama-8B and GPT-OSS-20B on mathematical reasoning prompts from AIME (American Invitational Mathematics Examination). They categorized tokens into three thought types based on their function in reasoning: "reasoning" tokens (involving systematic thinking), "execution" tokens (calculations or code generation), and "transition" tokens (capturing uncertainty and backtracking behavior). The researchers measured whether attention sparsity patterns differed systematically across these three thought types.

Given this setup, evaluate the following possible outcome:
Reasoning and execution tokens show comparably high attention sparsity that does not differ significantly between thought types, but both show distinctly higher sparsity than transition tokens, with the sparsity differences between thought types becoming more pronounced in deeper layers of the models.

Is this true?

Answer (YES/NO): NO